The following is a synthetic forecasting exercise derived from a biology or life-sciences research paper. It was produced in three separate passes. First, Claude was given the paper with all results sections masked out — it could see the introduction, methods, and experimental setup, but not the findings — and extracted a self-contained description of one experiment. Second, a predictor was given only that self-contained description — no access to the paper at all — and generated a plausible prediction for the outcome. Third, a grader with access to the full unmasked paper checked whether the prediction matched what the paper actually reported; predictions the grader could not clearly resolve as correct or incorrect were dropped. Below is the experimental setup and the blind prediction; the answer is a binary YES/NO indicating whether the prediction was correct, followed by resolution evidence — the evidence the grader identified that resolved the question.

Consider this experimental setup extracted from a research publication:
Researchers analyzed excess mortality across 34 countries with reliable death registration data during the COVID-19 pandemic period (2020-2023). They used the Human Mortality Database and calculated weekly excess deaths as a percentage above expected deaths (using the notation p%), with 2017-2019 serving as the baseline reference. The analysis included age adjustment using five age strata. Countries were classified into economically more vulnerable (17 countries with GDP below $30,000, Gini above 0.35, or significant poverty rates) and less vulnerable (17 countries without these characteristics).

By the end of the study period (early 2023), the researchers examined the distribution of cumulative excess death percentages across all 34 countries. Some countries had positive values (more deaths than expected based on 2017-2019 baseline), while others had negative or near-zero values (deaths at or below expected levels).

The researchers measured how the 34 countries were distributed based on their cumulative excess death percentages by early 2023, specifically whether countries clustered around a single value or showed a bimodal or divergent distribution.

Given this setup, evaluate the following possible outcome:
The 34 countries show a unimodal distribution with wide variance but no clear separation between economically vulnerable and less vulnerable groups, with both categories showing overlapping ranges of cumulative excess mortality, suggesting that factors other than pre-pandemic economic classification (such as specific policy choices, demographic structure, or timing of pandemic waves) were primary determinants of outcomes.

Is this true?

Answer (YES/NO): NO